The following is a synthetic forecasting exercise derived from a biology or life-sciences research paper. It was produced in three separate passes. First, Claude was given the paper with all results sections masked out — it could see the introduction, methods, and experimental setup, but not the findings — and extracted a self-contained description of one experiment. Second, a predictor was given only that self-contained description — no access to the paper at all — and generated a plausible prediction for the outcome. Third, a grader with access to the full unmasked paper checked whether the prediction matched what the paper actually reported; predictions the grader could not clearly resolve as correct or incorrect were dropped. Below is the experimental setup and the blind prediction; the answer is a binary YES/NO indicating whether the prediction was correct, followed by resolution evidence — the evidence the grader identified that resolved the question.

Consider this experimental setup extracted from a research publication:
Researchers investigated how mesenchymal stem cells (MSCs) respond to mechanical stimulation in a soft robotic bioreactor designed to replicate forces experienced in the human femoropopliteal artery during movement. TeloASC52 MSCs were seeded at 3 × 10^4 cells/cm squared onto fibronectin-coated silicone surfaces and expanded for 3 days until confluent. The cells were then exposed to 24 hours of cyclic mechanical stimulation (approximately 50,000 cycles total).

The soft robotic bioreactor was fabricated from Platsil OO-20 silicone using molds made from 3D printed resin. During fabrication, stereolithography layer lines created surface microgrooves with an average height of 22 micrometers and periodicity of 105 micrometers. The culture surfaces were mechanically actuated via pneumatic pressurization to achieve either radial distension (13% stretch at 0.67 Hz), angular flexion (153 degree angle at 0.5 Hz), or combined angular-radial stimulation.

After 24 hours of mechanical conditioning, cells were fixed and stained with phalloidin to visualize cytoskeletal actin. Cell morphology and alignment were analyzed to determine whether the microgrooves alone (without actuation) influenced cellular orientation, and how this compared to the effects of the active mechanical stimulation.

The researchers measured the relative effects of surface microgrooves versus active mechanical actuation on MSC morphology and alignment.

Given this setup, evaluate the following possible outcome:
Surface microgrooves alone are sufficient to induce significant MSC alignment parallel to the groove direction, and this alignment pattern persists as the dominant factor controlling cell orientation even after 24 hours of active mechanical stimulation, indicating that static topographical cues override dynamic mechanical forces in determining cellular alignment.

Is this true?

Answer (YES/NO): NO